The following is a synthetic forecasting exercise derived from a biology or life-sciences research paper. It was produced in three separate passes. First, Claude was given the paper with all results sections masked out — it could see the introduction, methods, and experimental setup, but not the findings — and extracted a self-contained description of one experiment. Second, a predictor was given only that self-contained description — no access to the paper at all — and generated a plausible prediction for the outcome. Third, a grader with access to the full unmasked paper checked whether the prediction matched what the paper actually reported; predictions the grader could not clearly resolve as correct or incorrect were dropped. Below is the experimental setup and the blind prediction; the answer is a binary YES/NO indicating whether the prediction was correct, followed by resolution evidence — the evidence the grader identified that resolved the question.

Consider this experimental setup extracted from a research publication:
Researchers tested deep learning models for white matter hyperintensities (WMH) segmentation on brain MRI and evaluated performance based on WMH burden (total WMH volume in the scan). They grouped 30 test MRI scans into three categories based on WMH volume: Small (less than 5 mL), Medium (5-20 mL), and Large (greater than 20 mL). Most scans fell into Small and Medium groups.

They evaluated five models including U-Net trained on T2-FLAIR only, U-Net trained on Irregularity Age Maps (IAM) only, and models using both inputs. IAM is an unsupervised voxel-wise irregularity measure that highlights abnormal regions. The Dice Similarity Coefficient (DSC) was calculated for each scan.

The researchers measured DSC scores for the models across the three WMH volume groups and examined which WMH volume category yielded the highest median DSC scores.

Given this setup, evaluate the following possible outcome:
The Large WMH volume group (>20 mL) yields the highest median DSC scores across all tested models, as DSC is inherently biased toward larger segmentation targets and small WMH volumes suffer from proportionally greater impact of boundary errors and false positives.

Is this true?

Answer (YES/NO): NO